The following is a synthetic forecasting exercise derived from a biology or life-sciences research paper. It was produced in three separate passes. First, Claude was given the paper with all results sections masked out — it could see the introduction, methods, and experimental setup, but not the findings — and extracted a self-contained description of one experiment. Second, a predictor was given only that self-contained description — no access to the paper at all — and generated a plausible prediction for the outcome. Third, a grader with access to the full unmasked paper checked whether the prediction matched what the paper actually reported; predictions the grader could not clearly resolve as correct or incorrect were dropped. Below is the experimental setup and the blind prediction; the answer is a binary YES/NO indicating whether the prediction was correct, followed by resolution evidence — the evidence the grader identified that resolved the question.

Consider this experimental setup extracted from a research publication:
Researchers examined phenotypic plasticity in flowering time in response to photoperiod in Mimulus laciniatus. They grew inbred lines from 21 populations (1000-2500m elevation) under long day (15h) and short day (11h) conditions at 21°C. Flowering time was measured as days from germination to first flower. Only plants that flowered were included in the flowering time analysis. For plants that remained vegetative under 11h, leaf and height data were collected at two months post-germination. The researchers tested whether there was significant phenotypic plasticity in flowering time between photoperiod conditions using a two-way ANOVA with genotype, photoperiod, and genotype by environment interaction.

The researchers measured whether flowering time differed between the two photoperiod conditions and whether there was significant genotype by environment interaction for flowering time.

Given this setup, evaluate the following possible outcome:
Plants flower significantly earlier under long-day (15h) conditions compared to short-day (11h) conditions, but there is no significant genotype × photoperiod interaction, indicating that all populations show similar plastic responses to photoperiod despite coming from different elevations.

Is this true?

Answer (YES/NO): NO